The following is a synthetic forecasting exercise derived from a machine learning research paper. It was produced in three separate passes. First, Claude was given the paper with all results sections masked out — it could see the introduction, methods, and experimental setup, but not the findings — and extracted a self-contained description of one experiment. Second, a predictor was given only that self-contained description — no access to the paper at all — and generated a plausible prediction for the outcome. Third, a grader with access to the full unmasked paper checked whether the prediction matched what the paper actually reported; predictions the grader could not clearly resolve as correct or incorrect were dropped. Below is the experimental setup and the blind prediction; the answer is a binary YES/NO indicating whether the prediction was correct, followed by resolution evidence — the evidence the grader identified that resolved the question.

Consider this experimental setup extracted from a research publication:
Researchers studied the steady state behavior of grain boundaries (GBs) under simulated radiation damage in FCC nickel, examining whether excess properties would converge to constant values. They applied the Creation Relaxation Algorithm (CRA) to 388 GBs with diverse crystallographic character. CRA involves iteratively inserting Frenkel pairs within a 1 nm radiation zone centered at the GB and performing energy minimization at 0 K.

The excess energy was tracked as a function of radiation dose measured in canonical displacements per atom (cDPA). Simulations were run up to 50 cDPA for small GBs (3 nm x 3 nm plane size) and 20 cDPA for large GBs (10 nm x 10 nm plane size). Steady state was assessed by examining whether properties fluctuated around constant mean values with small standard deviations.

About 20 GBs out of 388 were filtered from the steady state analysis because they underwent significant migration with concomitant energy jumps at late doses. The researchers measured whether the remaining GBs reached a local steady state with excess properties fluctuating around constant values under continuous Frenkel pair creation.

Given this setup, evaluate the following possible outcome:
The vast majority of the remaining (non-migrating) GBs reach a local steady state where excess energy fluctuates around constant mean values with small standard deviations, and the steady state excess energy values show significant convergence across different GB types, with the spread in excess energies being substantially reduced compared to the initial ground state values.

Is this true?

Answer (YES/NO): NO